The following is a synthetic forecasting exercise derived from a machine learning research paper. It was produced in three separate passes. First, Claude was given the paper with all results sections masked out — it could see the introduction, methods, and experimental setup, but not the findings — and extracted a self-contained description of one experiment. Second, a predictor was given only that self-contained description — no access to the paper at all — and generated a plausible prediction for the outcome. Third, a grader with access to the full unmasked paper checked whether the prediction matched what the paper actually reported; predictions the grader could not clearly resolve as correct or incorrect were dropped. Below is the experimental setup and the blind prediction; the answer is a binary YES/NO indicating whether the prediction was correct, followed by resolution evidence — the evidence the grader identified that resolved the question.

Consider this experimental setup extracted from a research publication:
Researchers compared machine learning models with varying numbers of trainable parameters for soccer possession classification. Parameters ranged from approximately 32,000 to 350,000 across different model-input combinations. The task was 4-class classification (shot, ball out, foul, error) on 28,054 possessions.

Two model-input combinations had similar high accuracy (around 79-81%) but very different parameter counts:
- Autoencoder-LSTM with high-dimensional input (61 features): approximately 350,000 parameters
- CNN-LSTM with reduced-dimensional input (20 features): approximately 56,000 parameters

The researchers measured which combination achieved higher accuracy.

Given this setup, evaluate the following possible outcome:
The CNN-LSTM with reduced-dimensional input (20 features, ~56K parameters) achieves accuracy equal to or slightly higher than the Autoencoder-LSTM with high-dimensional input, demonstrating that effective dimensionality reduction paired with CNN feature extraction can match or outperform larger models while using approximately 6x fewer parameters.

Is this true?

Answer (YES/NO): YES